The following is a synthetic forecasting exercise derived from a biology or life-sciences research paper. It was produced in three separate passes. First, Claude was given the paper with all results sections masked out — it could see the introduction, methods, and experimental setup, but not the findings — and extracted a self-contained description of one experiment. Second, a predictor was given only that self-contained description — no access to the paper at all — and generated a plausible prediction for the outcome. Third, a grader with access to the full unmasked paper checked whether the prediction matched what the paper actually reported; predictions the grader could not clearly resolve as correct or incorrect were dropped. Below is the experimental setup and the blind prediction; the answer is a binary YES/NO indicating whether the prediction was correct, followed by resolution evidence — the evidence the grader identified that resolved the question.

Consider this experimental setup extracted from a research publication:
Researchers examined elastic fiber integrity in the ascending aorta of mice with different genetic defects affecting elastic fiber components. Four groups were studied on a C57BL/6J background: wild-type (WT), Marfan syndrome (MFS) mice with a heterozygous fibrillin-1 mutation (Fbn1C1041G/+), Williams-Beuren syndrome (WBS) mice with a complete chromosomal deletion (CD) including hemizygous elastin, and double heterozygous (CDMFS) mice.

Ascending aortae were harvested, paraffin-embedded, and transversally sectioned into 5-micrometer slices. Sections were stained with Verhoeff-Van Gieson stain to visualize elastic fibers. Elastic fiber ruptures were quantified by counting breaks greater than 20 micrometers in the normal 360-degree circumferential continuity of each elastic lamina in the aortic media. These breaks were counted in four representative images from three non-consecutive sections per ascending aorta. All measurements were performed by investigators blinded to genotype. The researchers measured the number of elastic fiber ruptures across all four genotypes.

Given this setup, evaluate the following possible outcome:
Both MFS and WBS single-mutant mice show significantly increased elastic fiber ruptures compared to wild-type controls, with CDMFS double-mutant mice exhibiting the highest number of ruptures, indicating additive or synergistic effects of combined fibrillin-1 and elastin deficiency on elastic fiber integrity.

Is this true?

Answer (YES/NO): NO